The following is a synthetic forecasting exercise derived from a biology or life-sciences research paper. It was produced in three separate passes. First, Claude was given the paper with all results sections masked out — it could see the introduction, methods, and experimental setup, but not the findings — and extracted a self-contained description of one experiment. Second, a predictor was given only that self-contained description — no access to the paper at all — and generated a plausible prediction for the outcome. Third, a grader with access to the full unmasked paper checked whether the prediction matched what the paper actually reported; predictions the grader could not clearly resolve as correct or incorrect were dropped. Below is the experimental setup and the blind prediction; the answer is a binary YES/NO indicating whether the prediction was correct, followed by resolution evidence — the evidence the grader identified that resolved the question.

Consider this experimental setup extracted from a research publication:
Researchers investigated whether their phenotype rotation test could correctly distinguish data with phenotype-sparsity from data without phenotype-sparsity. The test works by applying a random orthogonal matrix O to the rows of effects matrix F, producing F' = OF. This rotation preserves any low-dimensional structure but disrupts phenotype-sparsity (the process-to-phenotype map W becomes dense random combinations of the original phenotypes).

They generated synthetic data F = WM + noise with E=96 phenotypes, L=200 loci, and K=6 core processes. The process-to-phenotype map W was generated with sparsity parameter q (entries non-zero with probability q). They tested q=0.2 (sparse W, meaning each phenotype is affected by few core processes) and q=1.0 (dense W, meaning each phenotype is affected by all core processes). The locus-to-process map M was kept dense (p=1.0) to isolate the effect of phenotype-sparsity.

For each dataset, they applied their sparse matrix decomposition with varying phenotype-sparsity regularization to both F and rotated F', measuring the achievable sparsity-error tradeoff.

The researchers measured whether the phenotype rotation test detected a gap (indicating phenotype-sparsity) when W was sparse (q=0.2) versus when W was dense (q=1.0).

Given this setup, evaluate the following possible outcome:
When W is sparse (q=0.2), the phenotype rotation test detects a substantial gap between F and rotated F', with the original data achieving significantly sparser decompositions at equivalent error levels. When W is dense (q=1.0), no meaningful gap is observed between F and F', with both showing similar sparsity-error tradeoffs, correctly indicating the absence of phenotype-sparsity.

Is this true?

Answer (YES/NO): YES